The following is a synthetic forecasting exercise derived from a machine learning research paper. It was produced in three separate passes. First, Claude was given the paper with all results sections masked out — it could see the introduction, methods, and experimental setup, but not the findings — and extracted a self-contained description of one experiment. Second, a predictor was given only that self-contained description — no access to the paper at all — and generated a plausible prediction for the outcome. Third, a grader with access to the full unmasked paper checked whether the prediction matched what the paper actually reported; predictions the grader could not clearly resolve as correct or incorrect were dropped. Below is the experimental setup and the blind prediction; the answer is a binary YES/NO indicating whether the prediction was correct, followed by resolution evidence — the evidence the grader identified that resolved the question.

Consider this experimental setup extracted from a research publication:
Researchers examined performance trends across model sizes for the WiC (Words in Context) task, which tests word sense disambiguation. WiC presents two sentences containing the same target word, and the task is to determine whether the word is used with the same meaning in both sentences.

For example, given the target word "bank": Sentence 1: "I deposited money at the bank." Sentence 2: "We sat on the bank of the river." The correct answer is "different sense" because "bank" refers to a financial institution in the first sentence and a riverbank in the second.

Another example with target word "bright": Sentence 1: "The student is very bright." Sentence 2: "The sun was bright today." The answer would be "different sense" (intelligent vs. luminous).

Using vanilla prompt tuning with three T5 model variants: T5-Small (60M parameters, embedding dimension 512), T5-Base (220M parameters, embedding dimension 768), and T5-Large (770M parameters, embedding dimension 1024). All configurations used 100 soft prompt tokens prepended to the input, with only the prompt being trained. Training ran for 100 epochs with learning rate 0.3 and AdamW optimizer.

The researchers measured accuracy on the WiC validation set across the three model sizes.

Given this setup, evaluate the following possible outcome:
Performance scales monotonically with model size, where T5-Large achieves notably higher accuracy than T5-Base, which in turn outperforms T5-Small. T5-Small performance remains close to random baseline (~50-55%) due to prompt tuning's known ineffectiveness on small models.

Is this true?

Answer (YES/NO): NO